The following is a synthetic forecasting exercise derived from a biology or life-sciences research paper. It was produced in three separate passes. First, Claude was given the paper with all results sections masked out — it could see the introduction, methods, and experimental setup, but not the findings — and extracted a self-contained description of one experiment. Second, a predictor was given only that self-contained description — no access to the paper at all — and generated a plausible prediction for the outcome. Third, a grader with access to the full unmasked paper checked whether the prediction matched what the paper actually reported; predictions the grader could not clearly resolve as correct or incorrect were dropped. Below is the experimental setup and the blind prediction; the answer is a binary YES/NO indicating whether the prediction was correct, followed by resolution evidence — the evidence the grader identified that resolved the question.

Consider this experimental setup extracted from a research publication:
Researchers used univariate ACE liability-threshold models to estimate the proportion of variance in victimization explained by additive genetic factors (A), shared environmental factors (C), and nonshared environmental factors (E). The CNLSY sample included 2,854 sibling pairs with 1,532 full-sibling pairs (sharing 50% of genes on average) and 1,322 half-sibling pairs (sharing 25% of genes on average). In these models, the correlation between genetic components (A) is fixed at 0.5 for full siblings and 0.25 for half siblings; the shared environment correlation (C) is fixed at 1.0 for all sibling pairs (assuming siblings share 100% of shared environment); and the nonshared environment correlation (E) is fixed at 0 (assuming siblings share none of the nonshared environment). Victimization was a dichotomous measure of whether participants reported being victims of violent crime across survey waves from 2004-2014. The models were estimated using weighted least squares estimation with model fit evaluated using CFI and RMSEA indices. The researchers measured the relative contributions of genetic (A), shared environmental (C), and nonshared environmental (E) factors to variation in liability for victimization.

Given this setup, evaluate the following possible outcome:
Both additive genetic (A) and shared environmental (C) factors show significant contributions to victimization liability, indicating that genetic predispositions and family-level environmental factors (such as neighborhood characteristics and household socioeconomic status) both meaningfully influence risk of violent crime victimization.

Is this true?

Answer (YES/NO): NO